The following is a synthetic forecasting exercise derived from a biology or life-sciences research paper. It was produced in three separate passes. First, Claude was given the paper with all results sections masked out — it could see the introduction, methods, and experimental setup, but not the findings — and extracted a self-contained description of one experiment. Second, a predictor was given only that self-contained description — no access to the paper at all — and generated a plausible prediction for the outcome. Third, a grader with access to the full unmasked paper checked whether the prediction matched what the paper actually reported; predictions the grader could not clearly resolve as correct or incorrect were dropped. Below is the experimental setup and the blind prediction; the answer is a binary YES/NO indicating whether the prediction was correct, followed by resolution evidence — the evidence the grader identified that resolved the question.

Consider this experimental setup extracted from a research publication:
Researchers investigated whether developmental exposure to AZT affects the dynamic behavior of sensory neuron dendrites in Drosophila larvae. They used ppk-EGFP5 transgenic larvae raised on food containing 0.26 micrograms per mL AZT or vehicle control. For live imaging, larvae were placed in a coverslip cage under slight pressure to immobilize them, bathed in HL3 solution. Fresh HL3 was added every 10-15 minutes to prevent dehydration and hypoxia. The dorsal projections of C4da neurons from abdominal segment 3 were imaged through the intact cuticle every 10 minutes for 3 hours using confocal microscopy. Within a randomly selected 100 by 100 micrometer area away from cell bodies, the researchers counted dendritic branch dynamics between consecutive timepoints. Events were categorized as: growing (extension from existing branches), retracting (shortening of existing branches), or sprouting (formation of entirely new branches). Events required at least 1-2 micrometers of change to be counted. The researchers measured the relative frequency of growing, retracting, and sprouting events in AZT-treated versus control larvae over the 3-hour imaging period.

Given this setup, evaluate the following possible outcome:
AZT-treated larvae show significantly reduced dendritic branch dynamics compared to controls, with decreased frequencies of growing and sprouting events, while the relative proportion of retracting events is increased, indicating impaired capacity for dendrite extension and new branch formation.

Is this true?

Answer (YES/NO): NO